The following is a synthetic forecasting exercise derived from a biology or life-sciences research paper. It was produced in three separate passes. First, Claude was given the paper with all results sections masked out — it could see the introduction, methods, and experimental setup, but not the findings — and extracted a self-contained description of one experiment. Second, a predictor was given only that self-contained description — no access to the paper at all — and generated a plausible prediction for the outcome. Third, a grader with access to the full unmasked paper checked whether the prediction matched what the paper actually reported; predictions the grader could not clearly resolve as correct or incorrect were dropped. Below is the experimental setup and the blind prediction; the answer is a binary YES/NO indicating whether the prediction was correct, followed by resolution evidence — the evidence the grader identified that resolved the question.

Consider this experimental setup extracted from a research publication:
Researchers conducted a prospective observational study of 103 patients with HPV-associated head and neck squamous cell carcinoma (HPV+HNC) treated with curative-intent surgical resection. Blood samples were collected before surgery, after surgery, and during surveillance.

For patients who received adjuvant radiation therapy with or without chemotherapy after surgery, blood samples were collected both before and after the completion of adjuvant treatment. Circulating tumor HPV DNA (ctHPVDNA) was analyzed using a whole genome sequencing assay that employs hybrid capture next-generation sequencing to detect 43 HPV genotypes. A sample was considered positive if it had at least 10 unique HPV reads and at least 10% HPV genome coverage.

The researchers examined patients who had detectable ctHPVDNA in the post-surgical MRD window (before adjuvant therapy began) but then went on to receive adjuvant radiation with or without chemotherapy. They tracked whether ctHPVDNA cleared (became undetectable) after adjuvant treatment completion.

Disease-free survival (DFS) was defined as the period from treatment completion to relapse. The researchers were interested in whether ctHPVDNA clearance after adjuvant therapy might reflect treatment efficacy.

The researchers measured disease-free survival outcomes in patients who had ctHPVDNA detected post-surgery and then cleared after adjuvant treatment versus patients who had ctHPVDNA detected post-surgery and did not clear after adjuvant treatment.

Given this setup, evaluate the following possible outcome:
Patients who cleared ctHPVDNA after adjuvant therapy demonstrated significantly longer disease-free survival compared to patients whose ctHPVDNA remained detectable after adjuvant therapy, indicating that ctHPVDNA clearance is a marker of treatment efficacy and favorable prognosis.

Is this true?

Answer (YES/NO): YES